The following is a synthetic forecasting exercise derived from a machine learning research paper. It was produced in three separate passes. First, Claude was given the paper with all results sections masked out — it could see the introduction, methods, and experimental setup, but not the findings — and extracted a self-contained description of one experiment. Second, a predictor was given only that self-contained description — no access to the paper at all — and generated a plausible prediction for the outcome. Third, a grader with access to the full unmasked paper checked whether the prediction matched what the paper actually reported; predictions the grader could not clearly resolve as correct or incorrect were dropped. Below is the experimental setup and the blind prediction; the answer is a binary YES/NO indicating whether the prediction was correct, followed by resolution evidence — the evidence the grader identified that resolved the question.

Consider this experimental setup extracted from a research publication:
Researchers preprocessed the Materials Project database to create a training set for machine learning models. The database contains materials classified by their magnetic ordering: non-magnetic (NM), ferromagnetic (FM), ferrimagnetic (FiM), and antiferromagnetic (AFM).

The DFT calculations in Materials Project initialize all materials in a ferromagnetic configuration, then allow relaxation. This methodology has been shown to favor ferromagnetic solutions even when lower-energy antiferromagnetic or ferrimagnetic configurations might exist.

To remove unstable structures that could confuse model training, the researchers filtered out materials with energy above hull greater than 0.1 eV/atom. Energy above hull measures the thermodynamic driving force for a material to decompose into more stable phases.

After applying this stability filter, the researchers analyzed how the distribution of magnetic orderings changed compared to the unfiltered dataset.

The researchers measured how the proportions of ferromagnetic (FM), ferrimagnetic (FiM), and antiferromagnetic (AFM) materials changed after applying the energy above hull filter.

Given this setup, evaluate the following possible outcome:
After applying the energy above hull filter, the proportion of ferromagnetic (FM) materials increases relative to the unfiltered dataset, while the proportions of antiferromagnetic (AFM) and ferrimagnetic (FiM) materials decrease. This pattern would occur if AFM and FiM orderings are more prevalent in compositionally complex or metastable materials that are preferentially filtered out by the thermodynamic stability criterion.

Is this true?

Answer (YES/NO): NO